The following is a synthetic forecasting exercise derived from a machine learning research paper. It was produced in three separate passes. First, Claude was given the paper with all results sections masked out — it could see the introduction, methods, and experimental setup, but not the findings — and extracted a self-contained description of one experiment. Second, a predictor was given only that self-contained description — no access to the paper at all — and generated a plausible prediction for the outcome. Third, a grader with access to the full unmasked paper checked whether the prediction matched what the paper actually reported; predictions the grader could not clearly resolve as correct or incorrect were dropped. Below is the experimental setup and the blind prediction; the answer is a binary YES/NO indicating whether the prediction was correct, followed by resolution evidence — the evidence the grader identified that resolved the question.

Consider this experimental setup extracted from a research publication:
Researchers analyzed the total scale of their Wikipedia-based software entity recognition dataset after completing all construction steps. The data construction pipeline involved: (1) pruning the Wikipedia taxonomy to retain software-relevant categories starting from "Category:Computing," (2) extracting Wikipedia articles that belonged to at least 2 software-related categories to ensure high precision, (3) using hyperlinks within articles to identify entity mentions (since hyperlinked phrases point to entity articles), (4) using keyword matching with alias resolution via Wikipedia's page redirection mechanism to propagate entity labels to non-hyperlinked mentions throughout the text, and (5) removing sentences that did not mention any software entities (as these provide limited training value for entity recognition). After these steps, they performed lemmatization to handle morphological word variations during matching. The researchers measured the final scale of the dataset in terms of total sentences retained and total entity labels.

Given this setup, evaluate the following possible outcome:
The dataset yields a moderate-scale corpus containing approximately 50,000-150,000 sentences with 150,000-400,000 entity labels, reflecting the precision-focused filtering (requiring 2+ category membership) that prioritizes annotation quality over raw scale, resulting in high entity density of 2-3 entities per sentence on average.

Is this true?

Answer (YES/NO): NO